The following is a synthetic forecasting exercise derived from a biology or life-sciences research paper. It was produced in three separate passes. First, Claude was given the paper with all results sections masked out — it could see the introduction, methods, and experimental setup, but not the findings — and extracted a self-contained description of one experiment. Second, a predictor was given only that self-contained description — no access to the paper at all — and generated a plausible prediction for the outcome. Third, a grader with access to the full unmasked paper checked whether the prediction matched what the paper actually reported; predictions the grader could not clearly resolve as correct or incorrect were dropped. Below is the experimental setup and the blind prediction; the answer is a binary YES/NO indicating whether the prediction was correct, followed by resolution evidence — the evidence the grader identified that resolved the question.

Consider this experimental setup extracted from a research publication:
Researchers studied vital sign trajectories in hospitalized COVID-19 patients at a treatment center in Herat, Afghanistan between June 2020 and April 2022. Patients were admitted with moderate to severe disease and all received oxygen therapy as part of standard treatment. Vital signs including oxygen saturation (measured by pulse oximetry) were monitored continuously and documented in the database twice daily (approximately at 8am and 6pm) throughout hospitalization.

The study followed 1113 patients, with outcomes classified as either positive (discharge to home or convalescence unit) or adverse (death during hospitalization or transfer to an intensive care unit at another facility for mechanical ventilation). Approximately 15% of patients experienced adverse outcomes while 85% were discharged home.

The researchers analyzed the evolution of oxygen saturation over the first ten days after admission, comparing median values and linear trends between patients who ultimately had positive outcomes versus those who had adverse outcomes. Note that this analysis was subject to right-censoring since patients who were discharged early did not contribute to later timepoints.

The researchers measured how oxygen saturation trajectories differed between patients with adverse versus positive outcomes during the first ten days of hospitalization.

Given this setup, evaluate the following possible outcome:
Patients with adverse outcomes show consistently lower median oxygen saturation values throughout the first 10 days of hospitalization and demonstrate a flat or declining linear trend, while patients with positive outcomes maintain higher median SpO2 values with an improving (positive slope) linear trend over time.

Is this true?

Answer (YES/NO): NO